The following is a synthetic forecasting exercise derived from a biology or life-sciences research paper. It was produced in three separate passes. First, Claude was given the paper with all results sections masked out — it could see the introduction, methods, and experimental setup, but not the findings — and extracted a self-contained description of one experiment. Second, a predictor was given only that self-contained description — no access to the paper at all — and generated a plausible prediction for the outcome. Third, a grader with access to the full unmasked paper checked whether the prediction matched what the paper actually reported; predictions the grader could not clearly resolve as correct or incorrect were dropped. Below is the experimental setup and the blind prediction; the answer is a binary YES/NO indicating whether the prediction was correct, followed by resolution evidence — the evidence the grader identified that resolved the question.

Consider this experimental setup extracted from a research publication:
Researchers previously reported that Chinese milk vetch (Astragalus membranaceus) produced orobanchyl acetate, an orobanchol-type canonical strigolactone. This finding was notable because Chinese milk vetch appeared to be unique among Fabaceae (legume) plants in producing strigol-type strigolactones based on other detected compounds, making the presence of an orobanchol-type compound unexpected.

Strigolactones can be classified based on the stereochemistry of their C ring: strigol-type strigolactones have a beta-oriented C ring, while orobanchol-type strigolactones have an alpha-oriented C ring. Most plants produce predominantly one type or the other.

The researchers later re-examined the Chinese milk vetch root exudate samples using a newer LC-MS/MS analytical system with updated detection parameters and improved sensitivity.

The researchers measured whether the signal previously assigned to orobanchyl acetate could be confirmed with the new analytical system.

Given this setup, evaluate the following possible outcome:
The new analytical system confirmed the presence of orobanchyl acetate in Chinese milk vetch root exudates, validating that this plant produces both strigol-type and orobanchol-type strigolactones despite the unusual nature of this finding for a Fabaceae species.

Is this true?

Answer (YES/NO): NO